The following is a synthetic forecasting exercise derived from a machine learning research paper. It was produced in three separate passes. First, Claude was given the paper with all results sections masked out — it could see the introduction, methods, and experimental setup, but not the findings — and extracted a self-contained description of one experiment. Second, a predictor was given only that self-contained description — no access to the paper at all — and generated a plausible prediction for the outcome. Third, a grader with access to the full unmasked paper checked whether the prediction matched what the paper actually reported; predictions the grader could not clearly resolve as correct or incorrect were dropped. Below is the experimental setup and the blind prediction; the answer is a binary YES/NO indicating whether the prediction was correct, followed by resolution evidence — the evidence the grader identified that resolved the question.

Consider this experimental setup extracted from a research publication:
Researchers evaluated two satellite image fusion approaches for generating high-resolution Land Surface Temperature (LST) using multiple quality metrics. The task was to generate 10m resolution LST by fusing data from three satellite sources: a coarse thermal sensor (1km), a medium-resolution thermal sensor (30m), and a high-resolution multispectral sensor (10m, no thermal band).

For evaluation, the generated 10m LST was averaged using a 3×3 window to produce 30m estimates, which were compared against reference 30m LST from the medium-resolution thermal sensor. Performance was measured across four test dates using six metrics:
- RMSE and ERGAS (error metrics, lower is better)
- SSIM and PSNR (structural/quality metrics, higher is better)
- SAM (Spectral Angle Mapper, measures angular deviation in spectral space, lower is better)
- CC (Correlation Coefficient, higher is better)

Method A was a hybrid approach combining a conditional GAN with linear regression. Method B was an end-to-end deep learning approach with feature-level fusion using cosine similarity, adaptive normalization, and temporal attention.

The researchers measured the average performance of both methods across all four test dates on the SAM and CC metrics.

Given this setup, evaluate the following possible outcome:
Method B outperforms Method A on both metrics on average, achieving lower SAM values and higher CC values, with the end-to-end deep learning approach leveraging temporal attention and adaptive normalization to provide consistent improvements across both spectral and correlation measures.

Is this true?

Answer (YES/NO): NO